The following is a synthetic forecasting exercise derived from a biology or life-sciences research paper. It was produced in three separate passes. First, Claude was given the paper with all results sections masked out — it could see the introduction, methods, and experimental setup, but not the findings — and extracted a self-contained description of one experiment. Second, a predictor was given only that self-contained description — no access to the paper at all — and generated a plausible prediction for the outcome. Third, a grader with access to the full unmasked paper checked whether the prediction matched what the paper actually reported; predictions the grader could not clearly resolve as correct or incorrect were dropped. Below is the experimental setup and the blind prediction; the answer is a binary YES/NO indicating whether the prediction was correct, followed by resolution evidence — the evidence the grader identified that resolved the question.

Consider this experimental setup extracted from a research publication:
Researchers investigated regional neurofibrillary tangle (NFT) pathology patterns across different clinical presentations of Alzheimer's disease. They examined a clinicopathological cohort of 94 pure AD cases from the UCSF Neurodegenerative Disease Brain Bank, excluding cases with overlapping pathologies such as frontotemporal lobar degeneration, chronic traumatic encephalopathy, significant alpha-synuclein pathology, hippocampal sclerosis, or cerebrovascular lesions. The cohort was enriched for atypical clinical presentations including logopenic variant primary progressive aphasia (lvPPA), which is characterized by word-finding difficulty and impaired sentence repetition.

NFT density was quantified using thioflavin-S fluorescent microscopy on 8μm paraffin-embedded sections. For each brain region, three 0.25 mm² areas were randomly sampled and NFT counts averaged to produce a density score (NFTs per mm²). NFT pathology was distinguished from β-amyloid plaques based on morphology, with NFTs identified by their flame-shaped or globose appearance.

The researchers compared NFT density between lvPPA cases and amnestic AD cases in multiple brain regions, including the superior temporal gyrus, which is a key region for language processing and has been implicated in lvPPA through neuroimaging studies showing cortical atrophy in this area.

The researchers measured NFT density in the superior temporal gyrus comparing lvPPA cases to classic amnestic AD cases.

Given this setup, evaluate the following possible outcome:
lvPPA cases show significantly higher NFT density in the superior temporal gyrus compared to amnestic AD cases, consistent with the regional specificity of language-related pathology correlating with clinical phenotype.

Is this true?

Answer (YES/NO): YES